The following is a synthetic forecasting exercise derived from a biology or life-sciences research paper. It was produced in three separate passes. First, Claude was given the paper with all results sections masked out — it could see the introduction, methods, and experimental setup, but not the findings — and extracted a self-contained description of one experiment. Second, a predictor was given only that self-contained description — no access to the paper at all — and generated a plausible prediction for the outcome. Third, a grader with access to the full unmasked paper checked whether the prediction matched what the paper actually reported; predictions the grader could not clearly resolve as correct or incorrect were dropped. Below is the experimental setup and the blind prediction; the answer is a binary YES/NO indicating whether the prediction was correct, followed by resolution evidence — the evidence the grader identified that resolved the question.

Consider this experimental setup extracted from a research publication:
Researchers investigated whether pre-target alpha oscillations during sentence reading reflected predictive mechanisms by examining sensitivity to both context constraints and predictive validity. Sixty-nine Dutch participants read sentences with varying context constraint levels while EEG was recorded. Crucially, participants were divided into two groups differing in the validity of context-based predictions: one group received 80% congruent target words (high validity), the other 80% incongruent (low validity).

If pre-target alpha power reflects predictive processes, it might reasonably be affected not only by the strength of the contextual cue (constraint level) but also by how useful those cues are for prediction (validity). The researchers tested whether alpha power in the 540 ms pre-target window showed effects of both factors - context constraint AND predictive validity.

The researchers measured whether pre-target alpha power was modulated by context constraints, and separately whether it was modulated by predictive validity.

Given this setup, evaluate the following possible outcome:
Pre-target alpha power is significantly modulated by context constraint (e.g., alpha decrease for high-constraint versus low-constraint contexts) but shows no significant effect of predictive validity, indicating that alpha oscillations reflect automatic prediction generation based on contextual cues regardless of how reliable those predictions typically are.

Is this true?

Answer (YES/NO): NO